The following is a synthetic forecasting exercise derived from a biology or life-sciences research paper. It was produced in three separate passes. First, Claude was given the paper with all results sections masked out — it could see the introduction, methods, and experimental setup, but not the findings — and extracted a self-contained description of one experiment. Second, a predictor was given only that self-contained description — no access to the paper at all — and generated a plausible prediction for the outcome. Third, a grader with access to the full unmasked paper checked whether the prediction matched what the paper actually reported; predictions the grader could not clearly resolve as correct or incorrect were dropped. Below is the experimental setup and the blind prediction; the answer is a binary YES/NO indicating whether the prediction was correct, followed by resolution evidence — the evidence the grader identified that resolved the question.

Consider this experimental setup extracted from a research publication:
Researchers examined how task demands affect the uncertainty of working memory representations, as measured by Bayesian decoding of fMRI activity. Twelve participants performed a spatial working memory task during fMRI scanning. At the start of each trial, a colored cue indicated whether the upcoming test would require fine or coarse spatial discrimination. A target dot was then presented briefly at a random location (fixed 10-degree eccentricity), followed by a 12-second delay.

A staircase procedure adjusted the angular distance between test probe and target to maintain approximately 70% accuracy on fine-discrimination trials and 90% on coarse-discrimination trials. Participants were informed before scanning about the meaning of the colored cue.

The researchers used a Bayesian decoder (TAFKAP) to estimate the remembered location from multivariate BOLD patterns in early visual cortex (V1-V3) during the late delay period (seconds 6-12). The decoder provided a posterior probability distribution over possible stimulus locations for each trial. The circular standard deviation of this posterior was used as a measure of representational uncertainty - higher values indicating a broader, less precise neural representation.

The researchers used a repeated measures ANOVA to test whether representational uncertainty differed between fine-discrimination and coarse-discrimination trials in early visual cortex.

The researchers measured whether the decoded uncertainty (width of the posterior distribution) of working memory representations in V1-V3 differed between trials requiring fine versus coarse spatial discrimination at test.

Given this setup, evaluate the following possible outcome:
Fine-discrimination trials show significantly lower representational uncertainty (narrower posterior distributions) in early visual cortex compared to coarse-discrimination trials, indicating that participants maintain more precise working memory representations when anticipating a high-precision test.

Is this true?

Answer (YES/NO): NO